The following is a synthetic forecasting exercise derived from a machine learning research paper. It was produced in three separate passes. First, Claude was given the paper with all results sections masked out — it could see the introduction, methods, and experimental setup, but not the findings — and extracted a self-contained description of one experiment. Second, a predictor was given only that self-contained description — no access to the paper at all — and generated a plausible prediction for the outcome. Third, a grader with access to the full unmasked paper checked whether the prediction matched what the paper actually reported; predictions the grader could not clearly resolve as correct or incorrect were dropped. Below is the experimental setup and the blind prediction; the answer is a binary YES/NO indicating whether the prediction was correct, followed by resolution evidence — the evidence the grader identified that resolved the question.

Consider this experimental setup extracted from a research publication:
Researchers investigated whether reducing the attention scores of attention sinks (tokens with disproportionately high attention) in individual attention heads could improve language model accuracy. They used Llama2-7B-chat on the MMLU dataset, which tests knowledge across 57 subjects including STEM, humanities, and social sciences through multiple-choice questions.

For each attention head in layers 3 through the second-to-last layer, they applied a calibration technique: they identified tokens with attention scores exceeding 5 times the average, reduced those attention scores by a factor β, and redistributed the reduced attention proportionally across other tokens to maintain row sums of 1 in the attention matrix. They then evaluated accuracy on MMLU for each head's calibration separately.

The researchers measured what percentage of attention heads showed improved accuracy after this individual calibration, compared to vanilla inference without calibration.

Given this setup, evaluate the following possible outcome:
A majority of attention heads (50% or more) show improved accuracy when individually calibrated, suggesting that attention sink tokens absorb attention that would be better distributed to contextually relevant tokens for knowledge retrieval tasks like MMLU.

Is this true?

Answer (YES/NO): YES